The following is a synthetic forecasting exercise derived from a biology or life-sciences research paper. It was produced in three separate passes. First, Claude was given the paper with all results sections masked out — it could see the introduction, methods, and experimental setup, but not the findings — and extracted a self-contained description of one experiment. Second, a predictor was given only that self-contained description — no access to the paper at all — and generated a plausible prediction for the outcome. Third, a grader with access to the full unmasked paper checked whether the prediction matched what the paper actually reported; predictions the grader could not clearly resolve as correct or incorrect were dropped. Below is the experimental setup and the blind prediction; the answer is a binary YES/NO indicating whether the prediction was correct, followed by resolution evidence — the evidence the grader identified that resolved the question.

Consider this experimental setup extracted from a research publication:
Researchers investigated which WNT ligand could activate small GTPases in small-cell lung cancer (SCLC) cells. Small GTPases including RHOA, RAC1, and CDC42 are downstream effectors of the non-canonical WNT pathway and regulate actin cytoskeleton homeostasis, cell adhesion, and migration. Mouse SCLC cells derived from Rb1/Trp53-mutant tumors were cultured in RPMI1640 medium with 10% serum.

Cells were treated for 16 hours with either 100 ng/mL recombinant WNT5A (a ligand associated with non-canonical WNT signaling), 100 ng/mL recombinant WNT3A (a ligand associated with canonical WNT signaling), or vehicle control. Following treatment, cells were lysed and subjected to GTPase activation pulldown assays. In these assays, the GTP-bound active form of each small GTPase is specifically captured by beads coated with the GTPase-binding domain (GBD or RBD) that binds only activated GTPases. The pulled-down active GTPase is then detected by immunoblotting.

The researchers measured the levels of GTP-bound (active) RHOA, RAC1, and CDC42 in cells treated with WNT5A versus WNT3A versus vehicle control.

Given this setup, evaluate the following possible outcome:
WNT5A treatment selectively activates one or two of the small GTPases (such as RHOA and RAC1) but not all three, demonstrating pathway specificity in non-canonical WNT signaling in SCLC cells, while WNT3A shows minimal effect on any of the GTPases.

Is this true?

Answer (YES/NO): NO